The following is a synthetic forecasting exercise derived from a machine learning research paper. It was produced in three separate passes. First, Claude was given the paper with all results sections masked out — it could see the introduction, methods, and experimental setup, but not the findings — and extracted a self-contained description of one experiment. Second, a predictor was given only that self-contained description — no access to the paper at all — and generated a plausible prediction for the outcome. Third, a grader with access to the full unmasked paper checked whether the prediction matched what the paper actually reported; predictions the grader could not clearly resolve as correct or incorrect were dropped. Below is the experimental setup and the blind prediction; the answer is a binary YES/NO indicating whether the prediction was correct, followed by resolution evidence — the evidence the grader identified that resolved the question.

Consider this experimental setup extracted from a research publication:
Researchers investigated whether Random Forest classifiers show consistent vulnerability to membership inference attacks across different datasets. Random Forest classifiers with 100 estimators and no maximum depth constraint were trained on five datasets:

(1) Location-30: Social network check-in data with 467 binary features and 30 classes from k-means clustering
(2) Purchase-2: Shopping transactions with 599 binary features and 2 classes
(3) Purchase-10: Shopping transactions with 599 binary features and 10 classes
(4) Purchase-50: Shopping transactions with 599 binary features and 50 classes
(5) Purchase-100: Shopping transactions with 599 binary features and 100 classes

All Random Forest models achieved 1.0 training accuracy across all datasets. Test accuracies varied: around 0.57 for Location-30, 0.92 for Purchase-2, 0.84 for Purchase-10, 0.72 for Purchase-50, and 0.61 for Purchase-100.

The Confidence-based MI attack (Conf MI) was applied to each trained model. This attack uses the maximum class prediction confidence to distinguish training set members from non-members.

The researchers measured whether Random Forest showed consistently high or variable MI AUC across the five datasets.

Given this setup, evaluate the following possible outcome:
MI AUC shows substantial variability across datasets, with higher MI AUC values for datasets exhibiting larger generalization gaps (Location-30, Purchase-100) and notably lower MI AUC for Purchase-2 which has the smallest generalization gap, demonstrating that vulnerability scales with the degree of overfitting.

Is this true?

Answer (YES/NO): YES